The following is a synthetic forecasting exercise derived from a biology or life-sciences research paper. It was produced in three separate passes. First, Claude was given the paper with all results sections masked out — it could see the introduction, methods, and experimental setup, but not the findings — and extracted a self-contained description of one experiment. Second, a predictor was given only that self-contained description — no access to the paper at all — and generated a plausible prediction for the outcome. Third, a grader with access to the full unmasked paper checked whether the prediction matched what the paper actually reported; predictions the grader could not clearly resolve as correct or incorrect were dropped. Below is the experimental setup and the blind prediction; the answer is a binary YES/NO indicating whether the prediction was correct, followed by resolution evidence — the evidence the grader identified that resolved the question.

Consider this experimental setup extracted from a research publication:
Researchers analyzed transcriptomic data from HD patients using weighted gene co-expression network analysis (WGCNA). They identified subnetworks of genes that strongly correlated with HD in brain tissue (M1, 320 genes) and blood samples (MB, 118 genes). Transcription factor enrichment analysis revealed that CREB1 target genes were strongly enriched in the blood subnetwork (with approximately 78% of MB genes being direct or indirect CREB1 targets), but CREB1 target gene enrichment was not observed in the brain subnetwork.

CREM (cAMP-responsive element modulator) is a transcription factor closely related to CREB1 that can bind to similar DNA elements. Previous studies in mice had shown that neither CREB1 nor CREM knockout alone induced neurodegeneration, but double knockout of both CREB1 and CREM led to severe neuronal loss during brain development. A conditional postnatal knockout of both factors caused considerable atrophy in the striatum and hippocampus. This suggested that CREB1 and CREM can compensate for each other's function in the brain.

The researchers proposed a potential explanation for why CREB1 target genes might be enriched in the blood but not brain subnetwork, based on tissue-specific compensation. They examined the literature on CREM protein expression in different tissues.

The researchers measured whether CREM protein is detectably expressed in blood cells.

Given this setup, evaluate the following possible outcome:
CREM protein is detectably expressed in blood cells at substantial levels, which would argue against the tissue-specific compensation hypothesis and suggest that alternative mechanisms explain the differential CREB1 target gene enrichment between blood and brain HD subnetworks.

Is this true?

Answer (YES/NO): NO